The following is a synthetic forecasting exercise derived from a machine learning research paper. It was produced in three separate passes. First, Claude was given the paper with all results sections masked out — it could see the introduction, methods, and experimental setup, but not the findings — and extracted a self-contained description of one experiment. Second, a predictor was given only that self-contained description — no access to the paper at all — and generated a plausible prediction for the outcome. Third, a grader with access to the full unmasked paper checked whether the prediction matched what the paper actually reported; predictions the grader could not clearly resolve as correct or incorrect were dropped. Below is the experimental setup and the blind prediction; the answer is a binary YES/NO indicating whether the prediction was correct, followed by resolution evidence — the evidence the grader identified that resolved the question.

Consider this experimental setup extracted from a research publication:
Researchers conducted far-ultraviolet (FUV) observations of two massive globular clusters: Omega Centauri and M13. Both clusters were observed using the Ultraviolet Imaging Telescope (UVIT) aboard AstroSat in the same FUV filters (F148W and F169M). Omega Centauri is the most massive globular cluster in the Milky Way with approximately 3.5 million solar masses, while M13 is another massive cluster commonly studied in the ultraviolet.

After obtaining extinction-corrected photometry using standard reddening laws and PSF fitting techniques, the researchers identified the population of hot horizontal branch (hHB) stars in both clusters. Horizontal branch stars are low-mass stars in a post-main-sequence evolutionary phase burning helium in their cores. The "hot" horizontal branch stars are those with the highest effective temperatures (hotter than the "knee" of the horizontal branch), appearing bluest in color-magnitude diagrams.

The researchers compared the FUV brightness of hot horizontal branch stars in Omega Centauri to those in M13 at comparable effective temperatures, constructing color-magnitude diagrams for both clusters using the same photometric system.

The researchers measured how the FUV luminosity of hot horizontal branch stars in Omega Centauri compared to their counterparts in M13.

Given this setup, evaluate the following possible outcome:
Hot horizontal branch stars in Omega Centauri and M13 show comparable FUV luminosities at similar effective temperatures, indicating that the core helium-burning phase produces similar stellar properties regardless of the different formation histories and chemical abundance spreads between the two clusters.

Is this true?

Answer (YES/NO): NO